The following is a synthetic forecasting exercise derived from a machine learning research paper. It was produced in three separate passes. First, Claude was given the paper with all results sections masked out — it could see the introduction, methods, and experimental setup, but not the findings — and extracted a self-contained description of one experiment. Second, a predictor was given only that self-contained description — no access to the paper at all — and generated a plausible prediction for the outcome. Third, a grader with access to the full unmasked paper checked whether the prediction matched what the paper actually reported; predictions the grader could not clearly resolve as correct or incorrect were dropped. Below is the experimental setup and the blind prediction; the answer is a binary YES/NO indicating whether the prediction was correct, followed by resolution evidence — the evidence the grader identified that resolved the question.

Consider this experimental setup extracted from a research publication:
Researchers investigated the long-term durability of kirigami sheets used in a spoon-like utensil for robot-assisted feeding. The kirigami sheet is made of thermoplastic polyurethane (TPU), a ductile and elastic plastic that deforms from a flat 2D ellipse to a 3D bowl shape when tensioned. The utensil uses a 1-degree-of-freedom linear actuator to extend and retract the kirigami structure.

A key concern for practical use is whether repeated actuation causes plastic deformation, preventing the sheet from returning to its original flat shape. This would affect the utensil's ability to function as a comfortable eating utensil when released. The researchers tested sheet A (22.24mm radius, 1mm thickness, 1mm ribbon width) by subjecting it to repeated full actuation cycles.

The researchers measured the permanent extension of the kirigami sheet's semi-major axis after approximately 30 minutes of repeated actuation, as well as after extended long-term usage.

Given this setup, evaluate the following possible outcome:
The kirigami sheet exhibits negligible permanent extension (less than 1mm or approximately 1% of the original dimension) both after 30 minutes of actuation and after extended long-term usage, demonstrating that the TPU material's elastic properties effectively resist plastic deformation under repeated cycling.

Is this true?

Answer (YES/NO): NO